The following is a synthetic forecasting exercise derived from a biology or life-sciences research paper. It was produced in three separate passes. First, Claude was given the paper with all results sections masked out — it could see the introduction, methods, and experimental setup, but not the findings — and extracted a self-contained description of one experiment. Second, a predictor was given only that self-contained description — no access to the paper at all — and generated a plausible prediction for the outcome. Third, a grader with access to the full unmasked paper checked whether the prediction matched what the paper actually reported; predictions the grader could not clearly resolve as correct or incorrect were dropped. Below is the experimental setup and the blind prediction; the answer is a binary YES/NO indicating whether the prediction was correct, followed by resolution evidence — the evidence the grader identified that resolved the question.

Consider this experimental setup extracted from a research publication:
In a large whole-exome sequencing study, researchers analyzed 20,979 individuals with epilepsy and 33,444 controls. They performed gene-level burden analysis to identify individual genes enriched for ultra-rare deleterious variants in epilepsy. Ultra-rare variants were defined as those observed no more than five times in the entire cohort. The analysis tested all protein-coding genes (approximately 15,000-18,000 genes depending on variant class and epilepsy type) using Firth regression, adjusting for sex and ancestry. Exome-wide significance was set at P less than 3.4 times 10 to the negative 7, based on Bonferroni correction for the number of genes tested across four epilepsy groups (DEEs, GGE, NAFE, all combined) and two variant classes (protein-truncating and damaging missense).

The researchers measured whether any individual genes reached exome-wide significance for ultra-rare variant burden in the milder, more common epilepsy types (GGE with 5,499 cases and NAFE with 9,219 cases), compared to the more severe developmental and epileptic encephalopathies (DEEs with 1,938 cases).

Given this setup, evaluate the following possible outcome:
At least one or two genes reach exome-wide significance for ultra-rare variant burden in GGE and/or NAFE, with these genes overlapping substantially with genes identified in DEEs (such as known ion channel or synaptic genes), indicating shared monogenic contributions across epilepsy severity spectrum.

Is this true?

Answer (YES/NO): NO